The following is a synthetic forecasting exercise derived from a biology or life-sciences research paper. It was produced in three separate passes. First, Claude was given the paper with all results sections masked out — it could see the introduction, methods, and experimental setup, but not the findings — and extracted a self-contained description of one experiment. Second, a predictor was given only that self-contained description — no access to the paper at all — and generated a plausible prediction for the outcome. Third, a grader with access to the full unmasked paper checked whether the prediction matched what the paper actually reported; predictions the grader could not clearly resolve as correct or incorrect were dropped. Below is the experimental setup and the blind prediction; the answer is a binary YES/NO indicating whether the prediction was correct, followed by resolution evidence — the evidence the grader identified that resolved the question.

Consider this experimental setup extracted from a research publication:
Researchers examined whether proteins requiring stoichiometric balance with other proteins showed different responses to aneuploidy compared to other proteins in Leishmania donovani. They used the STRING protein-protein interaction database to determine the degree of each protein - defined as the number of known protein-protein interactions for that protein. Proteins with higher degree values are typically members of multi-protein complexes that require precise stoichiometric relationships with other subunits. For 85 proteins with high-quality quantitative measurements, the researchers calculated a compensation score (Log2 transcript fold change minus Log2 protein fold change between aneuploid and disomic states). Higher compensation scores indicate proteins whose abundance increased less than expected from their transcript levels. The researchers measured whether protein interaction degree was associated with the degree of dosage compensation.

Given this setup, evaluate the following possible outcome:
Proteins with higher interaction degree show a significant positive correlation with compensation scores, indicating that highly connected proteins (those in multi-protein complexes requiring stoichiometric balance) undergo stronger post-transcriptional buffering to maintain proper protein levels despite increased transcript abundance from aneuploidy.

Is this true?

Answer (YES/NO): NO